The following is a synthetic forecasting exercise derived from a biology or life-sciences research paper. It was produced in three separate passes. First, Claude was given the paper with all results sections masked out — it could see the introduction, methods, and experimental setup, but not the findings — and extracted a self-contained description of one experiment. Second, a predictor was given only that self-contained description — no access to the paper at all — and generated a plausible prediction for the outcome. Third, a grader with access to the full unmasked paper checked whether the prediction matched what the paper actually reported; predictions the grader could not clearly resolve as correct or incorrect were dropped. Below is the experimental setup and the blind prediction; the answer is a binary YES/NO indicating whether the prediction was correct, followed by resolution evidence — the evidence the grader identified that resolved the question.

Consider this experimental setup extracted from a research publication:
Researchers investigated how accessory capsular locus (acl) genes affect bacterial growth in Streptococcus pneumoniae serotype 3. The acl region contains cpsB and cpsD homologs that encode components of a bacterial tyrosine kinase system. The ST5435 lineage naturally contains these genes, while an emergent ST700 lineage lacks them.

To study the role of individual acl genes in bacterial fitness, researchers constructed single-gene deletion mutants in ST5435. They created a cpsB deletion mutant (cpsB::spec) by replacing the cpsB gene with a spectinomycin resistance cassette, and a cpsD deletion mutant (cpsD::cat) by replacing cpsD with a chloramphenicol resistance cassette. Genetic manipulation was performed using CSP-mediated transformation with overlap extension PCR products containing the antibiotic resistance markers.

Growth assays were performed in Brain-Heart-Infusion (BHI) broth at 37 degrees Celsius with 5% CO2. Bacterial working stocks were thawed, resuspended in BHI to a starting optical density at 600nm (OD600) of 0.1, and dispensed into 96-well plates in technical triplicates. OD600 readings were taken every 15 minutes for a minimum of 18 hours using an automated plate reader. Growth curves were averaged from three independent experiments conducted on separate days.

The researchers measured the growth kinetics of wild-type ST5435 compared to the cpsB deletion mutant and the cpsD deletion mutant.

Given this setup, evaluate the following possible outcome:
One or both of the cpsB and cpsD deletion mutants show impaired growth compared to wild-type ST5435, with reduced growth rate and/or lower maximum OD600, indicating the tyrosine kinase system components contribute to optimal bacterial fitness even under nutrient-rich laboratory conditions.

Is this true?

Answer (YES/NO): NO